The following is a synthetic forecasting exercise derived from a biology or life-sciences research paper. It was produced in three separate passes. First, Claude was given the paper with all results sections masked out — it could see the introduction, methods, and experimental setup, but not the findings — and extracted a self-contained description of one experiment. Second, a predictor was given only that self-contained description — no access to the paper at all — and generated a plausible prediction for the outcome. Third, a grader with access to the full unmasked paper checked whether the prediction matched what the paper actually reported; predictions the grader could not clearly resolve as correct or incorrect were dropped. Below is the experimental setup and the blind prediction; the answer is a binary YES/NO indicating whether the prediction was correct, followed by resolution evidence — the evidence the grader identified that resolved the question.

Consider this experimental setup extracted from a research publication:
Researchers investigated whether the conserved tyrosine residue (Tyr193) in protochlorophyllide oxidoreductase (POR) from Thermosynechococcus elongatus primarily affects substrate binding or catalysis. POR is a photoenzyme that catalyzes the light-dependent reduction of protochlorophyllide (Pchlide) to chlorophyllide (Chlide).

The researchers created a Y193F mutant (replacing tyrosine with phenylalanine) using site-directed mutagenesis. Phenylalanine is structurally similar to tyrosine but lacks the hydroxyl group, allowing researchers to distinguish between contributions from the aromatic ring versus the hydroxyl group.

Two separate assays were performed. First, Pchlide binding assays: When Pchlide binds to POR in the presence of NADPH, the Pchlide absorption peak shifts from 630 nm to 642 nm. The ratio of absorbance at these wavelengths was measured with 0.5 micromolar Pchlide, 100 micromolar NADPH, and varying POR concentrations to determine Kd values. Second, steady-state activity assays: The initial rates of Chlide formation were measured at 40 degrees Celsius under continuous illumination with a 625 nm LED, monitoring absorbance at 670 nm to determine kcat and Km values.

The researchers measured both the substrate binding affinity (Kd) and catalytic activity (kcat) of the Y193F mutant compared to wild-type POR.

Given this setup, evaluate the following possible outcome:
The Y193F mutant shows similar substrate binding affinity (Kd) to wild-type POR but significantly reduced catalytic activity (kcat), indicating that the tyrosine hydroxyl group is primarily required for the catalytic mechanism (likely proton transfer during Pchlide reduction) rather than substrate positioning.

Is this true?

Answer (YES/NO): NO